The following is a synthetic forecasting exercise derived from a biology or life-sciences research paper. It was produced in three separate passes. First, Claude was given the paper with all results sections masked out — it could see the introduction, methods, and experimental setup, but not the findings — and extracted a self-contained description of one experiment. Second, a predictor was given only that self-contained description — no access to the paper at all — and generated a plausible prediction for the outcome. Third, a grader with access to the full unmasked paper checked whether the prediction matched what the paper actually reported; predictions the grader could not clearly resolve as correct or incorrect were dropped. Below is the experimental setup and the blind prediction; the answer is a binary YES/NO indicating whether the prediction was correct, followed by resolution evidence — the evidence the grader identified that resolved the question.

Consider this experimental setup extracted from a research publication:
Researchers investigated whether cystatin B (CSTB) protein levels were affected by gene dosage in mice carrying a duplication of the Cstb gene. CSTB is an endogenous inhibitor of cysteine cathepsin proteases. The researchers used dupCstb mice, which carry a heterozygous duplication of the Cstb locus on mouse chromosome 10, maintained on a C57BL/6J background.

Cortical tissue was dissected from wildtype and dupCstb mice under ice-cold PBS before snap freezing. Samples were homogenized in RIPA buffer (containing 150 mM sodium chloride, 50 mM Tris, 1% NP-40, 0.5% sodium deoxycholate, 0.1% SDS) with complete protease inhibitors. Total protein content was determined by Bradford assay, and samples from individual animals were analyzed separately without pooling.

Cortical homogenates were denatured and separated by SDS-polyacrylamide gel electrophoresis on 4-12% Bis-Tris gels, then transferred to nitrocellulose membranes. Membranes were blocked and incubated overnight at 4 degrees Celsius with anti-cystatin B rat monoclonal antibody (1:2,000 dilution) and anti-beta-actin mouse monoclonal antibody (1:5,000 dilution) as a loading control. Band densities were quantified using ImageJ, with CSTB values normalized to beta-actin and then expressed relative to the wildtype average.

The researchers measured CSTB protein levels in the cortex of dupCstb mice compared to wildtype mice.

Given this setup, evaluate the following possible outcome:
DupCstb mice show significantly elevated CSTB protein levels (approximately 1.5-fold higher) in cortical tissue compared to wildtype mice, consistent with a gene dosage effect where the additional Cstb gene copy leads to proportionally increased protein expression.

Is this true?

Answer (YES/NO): NO